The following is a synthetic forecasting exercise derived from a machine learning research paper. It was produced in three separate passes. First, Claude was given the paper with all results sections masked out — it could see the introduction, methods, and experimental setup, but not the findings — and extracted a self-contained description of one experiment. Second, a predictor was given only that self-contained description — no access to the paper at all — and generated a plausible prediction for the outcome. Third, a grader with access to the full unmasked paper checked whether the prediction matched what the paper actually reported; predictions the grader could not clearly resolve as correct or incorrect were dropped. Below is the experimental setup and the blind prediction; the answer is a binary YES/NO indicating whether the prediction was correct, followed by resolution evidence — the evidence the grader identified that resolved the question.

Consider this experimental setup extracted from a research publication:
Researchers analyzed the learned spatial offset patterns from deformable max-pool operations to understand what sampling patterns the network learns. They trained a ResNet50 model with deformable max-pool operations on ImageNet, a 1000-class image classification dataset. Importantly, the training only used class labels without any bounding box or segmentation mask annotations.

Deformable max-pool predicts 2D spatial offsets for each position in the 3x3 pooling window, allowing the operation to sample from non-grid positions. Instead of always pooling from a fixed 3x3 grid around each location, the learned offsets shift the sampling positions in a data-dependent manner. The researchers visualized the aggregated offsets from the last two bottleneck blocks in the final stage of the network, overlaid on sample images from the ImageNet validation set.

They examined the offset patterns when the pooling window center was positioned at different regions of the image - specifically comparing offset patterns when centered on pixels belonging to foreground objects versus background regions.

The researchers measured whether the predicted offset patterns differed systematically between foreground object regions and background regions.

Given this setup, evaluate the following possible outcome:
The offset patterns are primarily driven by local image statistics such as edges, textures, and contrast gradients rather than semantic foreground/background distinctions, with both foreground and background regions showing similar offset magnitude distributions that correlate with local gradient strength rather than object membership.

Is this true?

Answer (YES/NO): NO